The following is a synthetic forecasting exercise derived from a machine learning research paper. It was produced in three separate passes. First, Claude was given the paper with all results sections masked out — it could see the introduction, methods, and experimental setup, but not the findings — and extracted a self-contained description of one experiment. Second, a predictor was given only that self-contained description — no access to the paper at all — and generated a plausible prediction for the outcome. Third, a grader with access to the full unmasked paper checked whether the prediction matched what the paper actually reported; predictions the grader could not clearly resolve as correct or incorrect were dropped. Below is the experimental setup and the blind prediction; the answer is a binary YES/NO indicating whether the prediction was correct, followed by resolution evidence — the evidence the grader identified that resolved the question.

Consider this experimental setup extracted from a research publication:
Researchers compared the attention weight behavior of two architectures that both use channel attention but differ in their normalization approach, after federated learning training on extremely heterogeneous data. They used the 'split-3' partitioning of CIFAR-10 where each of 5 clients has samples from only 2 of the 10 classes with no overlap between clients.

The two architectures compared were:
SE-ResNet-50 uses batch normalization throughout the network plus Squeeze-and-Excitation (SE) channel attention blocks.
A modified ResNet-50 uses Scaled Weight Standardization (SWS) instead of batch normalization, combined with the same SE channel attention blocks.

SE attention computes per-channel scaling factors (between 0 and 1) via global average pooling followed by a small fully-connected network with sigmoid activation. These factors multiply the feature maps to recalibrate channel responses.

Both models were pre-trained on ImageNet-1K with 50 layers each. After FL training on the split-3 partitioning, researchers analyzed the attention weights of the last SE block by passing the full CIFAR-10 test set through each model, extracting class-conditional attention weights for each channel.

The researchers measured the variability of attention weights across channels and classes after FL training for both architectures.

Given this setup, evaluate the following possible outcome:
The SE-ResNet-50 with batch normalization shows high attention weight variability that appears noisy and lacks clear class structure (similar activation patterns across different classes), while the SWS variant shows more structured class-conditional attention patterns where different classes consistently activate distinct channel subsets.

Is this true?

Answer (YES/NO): NO